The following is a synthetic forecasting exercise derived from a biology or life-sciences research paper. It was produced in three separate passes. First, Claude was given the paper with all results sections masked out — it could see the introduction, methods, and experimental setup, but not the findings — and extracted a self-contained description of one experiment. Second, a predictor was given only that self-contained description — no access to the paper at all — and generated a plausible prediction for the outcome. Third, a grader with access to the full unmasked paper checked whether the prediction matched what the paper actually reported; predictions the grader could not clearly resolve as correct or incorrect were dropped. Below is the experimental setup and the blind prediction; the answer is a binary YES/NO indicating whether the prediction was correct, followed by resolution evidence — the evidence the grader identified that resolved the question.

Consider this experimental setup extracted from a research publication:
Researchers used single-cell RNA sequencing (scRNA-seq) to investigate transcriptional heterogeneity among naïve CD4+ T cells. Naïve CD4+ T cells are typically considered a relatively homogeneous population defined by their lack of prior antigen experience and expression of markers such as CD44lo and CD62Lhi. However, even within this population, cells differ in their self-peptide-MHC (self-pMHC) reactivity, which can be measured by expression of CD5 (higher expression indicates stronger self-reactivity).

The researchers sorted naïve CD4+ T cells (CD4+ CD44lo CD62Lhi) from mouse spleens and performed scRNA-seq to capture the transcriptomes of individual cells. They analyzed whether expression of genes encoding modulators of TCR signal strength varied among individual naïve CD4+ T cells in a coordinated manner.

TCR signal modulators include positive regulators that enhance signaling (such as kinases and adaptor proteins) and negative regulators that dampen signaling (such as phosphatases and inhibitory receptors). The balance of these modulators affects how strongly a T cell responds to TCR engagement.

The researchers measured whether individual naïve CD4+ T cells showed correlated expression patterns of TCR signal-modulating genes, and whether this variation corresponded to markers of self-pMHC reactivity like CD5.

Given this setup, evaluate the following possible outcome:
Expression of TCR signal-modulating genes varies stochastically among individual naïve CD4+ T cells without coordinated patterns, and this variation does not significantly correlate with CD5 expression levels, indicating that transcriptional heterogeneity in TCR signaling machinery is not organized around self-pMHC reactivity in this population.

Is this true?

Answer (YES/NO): NO